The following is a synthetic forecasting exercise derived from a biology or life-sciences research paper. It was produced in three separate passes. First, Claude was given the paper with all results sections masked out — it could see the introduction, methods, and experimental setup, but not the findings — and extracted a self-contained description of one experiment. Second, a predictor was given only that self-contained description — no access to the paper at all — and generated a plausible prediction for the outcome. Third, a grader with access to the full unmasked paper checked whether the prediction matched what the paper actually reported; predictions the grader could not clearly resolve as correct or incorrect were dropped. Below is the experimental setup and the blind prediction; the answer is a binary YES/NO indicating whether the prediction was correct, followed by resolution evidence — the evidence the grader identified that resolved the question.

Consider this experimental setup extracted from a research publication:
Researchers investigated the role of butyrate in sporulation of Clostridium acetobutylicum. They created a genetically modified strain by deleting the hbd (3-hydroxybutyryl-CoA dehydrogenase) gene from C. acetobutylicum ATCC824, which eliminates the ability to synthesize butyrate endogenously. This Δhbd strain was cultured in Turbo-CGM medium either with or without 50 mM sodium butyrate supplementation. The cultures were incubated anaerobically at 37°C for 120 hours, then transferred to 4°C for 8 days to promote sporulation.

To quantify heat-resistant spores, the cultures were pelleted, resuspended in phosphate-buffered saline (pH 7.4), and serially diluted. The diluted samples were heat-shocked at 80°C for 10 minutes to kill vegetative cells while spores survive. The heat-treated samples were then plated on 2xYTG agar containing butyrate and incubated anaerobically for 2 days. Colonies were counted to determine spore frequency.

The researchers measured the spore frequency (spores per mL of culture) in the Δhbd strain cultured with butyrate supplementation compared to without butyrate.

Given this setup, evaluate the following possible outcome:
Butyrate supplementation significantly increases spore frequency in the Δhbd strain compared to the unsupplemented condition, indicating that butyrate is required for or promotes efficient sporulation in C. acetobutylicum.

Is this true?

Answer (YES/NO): YES